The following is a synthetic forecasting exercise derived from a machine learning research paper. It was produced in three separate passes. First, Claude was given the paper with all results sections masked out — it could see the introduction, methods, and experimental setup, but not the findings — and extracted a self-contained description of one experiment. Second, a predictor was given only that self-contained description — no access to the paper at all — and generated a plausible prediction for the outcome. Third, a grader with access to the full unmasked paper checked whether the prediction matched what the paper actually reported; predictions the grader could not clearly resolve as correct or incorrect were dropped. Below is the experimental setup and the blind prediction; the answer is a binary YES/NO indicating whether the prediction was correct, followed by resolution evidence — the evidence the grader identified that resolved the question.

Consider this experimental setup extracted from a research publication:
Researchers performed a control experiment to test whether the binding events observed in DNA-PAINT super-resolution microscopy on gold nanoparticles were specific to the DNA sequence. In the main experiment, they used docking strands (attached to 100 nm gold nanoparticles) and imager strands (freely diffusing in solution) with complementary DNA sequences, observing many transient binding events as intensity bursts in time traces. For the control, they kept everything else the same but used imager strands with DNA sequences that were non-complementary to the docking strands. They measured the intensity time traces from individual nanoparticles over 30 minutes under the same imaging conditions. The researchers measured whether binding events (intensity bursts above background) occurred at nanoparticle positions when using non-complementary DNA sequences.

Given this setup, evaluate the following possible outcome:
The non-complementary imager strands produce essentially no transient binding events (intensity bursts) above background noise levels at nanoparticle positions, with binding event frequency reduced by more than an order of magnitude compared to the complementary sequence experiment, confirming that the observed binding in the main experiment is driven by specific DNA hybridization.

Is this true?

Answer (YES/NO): YES